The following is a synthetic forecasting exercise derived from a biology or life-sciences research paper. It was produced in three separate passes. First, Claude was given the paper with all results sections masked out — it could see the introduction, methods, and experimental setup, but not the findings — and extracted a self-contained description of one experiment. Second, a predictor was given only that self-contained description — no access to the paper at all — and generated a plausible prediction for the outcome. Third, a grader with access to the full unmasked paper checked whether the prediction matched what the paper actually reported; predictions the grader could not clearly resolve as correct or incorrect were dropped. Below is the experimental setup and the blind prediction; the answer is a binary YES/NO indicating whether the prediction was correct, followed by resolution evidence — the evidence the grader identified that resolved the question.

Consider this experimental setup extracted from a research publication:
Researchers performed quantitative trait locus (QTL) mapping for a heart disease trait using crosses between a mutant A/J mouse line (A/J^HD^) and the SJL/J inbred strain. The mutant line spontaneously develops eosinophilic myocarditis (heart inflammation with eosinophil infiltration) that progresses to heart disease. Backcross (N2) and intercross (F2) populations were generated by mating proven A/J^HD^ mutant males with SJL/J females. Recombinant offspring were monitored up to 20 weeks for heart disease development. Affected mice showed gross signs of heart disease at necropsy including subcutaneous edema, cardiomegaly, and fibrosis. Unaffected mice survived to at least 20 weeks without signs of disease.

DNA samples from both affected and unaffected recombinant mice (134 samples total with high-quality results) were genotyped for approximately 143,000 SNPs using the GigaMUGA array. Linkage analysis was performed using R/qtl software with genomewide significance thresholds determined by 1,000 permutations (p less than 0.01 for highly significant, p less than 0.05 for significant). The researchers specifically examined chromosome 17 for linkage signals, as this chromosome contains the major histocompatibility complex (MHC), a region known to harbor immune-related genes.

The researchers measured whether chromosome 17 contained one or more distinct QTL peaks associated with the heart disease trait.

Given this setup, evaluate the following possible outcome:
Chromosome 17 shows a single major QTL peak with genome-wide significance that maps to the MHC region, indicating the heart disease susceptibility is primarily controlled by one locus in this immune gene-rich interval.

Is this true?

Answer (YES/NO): NO